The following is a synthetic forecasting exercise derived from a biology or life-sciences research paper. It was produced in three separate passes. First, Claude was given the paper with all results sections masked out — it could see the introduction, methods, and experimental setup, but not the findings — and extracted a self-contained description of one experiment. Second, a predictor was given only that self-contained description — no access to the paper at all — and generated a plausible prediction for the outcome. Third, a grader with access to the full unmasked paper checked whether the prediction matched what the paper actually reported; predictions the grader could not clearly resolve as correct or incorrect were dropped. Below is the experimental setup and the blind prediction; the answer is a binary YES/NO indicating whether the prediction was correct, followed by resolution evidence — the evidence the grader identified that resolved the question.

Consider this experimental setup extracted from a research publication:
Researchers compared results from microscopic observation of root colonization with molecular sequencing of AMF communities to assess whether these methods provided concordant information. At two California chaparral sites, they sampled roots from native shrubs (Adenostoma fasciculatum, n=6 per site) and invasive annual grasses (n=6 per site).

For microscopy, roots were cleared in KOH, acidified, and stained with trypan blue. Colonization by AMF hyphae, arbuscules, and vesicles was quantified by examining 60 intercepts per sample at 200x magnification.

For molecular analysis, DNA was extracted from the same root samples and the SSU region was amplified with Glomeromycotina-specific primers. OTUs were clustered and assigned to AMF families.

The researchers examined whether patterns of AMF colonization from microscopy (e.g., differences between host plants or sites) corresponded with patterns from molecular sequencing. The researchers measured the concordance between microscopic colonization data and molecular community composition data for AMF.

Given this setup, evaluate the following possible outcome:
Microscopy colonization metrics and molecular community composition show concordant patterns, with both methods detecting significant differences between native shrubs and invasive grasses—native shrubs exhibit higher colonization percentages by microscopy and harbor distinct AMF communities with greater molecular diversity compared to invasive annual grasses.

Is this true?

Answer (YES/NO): NO